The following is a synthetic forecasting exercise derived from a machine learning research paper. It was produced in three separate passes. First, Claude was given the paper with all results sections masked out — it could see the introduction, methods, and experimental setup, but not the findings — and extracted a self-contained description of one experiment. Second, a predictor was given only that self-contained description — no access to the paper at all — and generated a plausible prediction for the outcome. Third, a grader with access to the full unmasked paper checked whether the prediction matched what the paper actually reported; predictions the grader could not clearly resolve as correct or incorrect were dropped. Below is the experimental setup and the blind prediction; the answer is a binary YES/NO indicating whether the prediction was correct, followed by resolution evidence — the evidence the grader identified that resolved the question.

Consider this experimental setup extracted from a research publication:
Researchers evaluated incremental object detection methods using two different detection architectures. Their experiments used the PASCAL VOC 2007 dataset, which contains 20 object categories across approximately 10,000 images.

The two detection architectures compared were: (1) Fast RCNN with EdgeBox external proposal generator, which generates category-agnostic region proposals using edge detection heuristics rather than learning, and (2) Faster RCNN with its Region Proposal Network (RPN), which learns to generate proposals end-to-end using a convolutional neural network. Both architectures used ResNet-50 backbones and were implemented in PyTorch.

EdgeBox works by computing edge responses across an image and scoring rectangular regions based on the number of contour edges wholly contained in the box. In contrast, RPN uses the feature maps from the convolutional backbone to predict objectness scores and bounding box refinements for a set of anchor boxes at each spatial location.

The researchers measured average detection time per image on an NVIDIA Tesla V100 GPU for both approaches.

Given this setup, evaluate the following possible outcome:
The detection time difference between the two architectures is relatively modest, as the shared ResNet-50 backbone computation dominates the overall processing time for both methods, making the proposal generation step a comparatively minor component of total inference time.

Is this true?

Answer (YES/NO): NO